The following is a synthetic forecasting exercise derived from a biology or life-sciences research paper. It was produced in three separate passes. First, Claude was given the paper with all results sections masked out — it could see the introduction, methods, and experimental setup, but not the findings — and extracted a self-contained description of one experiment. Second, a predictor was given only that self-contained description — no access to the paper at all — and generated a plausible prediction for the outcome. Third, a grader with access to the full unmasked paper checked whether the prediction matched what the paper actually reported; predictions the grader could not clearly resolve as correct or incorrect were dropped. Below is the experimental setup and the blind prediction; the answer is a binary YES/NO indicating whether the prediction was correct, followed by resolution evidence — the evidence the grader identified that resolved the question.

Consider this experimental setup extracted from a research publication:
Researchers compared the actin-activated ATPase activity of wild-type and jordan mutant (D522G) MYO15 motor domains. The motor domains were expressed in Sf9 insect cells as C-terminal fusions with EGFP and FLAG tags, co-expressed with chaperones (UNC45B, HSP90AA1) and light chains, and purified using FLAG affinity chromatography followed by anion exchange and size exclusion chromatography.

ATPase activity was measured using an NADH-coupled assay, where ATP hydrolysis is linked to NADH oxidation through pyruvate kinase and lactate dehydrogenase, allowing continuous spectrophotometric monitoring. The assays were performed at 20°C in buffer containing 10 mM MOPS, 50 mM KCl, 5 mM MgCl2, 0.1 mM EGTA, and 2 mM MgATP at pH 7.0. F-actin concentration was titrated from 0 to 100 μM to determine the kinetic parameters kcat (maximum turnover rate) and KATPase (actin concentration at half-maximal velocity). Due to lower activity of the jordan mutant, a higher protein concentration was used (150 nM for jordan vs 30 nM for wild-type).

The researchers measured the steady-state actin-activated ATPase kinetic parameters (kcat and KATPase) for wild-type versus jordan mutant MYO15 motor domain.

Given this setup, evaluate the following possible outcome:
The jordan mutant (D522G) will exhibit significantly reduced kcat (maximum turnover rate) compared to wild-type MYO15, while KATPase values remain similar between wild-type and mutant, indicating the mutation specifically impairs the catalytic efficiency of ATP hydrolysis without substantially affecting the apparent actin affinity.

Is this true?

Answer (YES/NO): NO